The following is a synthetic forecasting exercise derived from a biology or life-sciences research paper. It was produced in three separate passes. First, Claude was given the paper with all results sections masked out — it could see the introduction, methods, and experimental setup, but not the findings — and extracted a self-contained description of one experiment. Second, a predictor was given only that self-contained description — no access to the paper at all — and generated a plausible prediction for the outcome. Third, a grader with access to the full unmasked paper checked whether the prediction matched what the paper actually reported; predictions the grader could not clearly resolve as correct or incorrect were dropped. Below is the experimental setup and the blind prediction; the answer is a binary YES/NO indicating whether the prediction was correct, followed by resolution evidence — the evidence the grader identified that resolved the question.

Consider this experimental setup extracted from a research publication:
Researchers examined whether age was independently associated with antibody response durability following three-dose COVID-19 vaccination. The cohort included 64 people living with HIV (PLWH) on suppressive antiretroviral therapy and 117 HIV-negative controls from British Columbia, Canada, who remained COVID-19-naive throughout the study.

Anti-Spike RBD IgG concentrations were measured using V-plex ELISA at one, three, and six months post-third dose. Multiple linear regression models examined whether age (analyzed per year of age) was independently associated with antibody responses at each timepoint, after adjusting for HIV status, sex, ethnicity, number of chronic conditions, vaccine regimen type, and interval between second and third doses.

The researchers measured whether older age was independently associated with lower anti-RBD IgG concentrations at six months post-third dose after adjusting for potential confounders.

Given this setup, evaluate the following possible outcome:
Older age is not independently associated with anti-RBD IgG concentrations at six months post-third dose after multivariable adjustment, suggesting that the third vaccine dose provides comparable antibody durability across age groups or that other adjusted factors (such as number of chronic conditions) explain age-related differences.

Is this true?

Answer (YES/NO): YES